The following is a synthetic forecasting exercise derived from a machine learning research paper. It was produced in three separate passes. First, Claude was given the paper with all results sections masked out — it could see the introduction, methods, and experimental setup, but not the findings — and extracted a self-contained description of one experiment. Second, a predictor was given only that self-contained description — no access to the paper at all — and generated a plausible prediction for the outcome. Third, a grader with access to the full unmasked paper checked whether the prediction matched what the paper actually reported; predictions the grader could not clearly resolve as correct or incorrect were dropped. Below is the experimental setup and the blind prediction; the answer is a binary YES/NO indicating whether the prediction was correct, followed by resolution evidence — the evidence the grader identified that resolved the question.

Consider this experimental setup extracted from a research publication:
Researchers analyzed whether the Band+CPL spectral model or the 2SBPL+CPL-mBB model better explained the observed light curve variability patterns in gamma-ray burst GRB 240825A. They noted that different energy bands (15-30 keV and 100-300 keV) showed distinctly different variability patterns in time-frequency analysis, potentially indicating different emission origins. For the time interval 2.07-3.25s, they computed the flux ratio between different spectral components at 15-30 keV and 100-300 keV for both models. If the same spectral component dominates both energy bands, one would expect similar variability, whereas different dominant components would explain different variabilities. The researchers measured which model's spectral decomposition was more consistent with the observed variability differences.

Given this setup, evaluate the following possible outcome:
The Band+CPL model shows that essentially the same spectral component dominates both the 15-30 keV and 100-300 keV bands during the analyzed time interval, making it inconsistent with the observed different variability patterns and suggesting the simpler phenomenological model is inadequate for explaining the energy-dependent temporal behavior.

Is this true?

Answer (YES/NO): YES